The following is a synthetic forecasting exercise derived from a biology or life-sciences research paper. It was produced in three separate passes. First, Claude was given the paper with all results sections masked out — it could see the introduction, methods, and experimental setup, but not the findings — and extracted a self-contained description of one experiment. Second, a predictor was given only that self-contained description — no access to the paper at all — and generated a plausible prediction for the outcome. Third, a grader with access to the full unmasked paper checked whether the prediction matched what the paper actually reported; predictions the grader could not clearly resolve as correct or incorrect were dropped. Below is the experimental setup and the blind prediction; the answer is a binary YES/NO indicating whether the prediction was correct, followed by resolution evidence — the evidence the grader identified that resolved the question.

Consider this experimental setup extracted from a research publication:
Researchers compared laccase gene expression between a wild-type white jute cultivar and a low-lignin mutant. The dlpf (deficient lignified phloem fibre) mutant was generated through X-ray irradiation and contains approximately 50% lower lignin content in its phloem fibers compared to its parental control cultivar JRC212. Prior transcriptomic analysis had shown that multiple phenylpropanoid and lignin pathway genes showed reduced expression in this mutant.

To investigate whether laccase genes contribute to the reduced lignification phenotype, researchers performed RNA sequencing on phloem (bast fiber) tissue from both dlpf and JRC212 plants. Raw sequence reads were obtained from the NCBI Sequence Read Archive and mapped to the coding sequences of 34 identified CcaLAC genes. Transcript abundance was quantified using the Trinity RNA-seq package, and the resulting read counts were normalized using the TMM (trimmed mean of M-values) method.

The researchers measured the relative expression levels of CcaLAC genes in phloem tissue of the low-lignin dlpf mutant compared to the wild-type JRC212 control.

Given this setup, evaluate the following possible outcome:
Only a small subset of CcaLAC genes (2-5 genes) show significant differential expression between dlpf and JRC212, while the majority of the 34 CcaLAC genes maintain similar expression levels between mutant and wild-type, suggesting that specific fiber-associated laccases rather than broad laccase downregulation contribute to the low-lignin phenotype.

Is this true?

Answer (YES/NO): NO